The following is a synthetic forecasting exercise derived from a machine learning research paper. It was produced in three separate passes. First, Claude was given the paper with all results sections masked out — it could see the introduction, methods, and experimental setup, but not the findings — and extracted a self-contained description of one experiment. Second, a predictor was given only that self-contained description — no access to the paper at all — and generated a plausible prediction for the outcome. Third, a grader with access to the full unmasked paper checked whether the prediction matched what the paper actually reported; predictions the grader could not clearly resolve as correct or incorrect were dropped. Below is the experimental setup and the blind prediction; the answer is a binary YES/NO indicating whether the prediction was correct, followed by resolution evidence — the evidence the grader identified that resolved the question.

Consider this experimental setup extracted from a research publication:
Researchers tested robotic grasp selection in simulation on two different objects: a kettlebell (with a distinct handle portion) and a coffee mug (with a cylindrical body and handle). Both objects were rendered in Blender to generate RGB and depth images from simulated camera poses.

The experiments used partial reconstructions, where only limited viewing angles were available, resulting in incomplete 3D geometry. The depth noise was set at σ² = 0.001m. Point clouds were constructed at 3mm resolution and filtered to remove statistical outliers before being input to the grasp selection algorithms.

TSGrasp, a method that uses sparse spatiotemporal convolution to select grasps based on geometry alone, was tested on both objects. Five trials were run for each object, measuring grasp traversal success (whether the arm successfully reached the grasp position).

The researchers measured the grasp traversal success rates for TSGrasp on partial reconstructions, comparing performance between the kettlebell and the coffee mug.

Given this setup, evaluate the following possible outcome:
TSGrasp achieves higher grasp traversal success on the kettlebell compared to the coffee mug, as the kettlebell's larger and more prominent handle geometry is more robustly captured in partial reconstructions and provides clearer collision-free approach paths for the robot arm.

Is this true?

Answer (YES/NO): NO